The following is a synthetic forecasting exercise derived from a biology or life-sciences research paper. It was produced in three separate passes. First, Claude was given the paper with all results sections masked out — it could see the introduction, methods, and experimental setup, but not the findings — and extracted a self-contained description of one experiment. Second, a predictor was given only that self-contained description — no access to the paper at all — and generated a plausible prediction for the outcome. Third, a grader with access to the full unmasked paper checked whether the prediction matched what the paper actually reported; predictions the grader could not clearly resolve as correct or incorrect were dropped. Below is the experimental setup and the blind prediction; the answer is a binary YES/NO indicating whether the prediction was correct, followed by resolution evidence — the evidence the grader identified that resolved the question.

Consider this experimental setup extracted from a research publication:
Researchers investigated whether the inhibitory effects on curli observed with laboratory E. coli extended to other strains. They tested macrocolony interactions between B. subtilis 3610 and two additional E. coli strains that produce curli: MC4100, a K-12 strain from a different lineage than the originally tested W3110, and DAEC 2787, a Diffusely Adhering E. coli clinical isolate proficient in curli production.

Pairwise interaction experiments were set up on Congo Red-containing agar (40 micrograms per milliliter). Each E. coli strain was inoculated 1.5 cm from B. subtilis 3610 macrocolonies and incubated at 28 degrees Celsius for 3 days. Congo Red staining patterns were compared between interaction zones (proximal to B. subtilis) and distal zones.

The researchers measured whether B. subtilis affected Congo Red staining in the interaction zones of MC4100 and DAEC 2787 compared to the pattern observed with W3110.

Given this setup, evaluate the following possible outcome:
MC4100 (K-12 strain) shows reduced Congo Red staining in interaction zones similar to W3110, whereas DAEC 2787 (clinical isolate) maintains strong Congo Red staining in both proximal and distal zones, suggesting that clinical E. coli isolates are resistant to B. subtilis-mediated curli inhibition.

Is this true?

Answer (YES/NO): NO